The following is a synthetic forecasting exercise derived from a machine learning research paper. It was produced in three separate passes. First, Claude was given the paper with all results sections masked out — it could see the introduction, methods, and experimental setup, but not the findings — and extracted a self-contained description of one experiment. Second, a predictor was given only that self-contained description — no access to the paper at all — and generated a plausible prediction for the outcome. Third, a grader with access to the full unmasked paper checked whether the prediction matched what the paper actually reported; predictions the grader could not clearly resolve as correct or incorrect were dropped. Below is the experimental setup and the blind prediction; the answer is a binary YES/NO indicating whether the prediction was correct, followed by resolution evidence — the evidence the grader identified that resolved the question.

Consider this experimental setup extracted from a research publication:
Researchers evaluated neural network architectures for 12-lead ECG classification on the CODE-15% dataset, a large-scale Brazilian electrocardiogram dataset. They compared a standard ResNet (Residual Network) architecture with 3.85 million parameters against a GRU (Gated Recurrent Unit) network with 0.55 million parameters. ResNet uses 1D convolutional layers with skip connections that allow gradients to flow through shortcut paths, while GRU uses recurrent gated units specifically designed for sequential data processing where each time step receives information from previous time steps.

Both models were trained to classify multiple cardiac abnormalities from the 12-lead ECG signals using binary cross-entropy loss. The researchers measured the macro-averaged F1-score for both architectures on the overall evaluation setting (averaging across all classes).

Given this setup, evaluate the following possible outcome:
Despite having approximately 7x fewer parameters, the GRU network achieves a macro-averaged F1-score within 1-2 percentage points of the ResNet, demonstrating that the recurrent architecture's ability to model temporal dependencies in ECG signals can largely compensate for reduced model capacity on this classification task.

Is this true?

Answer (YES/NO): NO